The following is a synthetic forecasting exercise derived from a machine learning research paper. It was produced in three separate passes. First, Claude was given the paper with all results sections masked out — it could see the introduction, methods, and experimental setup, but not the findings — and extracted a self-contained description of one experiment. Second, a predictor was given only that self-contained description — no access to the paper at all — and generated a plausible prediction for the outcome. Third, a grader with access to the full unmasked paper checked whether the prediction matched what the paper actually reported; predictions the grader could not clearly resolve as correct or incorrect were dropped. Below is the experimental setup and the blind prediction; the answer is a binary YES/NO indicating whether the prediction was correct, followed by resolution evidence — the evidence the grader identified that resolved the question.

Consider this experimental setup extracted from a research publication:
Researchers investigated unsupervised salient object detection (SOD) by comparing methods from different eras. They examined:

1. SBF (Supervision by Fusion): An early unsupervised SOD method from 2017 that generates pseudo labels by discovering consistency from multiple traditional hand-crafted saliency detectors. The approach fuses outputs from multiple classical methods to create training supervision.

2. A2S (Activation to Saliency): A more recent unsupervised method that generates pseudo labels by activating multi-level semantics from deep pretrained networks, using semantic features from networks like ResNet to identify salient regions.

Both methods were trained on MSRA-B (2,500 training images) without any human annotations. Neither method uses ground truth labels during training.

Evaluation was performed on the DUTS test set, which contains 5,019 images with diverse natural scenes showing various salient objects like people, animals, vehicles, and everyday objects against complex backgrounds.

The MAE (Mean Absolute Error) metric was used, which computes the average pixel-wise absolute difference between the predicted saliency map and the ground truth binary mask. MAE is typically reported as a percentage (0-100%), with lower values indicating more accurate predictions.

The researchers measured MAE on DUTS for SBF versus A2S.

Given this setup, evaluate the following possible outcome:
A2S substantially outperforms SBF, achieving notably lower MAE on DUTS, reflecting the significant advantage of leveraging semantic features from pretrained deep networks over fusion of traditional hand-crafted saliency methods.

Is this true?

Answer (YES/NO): YES